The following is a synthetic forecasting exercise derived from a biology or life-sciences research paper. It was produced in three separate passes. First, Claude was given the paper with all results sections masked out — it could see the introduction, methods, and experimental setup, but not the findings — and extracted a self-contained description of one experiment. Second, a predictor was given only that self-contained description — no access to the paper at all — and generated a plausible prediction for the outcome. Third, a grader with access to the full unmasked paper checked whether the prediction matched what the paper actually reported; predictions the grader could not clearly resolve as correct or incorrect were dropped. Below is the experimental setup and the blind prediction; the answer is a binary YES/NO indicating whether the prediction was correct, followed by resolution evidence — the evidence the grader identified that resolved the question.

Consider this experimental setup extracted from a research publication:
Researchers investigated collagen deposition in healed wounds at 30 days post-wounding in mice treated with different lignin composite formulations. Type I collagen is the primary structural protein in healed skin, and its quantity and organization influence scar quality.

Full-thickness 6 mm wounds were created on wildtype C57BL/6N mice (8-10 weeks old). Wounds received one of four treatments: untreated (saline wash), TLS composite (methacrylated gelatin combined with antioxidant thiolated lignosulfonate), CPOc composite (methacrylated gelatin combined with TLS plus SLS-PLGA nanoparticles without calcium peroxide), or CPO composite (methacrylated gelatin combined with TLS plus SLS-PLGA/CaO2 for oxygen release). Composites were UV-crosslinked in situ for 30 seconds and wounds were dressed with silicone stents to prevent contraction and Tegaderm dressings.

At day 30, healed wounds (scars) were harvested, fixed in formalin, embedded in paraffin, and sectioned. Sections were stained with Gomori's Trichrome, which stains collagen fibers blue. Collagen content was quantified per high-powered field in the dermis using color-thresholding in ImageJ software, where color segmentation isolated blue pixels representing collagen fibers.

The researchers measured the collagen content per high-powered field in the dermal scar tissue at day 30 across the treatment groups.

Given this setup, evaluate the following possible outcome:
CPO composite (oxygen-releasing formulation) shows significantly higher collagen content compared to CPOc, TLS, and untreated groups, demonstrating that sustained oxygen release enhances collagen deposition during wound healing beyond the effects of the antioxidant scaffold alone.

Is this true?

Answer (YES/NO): NO